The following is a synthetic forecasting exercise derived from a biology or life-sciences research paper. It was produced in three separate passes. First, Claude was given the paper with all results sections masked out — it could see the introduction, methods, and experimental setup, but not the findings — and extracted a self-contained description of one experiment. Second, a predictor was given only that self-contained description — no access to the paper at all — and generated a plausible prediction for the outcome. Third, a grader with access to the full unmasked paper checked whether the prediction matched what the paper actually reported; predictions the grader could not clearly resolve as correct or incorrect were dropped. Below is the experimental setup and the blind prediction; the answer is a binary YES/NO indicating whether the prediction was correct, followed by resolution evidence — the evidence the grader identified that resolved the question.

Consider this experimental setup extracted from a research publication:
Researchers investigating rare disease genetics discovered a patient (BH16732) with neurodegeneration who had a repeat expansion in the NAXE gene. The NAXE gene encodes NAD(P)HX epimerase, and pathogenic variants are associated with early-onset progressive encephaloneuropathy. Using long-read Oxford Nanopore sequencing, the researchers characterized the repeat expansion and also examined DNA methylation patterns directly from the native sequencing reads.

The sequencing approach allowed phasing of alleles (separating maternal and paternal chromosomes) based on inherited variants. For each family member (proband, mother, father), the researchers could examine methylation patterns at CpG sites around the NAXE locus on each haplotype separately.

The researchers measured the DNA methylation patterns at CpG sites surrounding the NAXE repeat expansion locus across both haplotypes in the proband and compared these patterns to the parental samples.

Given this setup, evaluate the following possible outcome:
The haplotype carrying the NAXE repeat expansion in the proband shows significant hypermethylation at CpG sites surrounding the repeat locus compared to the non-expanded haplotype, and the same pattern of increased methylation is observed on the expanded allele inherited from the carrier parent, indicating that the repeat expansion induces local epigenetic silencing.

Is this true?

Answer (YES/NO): NO